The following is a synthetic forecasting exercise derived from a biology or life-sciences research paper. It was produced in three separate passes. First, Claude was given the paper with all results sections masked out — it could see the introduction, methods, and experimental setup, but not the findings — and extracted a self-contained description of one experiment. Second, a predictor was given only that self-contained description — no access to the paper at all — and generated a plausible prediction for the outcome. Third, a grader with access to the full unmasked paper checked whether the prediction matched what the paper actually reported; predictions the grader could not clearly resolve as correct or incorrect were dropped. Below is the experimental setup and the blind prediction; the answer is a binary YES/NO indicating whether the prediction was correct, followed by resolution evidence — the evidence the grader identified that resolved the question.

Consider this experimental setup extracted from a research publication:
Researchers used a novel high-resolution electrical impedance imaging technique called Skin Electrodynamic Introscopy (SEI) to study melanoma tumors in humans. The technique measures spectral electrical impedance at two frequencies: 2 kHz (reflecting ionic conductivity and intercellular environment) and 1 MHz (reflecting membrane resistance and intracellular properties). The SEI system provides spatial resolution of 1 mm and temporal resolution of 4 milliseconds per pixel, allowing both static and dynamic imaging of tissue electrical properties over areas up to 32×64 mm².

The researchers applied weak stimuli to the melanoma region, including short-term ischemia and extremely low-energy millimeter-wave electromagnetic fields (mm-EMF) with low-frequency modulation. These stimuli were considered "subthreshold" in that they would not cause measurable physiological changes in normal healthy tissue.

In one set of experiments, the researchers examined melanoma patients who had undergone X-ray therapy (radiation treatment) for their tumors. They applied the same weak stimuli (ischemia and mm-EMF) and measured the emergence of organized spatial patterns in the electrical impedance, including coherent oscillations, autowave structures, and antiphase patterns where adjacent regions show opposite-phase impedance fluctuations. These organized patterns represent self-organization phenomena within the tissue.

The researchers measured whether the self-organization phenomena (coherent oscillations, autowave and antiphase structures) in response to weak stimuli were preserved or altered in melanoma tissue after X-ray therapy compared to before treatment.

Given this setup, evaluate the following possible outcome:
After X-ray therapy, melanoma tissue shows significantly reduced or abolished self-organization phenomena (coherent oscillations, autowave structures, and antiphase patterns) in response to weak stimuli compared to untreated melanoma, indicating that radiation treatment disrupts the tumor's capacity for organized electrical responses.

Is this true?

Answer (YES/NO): YES